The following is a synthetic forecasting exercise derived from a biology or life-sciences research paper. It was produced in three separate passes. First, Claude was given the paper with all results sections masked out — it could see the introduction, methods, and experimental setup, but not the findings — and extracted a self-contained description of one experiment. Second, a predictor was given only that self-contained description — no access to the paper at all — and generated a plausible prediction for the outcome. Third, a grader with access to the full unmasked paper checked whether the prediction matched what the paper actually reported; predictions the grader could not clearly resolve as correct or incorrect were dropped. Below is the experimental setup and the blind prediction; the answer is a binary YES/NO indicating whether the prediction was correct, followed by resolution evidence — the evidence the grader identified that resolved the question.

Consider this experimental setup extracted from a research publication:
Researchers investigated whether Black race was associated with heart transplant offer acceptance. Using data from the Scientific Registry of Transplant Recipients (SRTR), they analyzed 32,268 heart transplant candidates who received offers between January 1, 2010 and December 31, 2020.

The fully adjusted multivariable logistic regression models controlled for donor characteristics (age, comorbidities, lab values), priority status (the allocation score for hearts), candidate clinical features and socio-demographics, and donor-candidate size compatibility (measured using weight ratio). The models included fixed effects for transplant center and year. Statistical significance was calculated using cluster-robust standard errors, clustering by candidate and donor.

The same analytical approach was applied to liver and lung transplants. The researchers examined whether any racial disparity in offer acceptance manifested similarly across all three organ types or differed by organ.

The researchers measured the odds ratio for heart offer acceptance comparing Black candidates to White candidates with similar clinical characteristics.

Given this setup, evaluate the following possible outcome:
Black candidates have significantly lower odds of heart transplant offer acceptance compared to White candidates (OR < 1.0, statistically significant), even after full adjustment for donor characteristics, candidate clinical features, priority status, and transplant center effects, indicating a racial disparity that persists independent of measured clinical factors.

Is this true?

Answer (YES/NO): NO